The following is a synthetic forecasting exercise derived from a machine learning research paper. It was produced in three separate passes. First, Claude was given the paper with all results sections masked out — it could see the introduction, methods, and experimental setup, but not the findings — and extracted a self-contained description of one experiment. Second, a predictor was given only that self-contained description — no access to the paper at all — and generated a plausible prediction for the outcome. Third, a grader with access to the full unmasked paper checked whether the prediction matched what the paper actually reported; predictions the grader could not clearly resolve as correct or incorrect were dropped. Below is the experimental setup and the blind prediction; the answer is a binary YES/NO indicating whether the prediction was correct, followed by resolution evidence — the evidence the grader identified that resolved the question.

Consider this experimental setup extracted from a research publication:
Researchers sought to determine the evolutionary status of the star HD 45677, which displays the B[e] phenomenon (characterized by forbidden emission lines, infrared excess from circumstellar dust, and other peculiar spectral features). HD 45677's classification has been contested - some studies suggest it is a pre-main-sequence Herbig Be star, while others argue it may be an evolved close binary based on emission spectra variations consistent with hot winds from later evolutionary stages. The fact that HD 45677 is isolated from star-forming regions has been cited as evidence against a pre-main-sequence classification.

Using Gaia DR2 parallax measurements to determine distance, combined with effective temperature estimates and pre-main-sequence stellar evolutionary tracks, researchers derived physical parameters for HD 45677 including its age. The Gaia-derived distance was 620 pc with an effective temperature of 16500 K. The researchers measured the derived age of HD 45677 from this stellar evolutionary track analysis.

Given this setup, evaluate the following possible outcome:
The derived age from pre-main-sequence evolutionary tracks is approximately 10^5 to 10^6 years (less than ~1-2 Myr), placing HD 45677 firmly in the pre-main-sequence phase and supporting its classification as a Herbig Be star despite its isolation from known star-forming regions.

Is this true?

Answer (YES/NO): YES